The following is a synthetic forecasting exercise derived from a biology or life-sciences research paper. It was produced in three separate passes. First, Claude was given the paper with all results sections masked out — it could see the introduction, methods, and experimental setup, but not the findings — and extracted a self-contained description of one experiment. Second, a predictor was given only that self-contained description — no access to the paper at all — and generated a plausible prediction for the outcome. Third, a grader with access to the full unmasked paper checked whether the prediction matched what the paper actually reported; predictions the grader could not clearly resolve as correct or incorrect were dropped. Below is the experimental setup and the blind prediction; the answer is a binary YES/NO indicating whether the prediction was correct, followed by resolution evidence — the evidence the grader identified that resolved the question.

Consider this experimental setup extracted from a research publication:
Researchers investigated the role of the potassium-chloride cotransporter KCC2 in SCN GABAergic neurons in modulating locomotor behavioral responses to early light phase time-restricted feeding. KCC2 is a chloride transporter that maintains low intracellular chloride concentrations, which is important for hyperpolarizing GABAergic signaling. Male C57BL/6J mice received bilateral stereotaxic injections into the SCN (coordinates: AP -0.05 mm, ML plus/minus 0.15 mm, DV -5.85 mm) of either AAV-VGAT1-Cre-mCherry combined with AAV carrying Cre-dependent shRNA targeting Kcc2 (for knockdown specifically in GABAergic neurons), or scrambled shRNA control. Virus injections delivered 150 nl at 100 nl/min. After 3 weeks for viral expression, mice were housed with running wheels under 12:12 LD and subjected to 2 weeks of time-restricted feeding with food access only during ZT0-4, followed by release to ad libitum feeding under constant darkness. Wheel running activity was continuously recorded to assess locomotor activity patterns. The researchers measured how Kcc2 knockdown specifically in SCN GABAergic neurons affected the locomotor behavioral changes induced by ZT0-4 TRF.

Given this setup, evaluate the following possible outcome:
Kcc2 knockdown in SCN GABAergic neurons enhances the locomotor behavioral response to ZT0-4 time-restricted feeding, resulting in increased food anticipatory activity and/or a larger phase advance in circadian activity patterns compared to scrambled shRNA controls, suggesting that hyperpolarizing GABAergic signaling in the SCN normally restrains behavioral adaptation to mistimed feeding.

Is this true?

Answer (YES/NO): NO